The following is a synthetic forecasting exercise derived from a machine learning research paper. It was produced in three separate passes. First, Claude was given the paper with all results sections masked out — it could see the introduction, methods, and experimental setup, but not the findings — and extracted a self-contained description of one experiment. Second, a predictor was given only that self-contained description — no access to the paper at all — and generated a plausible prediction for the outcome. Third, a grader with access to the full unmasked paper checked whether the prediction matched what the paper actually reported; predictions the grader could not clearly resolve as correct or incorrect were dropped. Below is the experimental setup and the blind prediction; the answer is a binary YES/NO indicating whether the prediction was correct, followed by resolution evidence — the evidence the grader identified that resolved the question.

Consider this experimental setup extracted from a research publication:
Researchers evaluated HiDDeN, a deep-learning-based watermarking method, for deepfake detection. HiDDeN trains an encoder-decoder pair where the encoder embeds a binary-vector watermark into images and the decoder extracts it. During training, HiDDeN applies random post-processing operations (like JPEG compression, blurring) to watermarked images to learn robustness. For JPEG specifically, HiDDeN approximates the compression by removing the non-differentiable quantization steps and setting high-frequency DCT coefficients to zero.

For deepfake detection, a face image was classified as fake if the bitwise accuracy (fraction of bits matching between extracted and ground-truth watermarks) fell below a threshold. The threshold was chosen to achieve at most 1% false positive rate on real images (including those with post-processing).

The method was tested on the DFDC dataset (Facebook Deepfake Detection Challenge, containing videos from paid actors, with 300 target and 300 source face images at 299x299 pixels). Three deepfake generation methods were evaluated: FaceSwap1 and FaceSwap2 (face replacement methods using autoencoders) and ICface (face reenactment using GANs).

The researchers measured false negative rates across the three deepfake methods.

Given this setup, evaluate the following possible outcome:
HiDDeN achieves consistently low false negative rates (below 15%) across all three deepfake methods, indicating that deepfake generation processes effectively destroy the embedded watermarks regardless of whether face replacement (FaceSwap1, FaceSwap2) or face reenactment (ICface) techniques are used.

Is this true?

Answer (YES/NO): NO